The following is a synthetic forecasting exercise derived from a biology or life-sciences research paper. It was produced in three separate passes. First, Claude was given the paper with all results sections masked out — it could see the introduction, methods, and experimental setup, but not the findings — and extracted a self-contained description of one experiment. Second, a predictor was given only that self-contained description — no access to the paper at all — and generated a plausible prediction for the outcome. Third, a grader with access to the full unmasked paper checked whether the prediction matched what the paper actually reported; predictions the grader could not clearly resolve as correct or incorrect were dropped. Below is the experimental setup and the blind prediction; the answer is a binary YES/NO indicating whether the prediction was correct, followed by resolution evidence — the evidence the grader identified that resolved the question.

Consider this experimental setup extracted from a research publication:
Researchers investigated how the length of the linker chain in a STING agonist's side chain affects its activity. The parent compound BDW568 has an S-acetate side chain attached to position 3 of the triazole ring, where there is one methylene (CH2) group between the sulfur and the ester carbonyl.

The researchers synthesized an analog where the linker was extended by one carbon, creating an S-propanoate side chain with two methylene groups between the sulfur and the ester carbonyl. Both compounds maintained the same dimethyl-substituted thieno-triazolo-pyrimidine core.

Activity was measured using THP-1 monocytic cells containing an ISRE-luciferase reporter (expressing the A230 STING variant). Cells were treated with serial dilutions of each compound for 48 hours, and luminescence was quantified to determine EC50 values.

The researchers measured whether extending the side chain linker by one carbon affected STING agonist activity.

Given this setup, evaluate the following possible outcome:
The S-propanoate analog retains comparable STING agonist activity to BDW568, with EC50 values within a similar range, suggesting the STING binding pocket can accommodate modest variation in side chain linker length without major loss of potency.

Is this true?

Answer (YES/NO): NO